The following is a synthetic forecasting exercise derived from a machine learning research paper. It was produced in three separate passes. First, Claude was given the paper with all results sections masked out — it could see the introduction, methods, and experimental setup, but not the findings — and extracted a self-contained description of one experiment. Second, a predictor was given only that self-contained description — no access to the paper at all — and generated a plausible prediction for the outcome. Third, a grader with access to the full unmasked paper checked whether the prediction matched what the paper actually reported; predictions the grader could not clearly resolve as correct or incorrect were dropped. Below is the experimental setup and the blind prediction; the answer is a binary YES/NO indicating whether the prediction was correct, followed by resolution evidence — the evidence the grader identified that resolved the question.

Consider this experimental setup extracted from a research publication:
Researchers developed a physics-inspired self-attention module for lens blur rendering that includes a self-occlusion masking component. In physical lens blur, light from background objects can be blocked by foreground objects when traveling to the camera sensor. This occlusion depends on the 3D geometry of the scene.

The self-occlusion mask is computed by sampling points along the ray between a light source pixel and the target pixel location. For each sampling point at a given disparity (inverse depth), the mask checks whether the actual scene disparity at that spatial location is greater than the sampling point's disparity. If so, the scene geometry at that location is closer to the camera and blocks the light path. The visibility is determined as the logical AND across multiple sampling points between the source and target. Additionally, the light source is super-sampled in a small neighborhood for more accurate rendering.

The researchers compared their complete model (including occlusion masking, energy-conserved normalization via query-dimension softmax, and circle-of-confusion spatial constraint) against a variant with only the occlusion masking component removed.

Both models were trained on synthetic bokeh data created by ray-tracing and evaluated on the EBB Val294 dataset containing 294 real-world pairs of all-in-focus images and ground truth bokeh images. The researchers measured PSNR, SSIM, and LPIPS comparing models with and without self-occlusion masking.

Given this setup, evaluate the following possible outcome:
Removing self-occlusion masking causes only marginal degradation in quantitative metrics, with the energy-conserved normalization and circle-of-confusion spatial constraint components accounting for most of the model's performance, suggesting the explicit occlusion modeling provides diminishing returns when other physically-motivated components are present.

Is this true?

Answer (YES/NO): YES